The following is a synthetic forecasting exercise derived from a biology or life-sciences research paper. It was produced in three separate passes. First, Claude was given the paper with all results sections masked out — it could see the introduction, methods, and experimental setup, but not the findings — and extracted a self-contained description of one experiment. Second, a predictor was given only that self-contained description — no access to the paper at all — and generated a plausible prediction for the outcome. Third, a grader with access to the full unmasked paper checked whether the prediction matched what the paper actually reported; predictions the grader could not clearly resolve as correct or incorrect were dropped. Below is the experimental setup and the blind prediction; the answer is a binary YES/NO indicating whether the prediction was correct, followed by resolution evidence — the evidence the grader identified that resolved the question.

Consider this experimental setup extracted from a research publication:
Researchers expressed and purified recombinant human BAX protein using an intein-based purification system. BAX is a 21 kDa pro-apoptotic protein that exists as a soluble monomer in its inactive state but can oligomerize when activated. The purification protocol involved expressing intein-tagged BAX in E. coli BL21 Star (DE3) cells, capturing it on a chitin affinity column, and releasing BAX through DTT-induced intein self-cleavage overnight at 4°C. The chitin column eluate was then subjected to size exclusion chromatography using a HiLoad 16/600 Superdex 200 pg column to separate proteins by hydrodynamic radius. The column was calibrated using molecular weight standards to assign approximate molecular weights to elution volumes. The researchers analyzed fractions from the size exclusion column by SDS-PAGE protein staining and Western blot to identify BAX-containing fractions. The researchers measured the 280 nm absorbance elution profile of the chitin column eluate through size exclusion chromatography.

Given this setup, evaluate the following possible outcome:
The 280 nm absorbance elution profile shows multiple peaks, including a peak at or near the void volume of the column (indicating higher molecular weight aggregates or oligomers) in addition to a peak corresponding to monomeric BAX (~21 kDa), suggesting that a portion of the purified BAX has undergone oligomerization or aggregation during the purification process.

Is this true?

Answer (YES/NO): YES